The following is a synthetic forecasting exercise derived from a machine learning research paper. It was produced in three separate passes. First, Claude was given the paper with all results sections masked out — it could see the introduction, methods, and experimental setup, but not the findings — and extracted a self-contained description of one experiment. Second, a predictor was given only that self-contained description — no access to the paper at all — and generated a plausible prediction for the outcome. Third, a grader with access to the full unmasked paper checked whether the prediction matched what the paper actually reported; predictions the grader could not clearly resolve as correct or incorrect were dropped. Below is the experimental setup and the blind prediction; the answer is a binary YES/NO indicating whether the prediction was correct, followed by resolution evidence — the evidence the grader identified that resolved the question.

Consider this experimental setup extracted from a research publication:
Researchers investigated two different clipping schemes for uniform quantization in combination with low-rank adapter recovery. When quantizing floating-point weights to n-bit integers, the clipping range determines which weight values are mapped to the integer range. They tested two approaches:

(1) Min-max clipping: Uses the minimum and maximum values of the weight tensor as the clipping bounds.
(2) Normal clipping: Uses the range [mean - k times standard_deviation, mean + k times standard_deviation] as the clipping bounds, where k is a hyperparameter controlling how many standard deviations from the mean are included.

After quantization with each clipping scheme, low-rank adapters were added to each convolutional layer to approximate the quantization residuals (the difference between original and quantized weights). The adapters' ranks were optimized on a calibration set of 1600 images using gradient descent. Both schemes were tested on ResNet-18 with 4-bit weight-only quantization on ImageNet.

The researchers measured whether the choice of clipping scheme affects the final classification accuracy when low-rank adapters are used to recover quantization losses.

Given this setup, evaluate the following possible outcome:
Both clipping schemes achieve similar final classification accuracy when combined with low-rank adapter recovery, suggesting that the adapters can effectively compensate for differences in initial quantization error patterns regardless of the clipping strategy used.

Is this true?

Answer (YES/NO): NO